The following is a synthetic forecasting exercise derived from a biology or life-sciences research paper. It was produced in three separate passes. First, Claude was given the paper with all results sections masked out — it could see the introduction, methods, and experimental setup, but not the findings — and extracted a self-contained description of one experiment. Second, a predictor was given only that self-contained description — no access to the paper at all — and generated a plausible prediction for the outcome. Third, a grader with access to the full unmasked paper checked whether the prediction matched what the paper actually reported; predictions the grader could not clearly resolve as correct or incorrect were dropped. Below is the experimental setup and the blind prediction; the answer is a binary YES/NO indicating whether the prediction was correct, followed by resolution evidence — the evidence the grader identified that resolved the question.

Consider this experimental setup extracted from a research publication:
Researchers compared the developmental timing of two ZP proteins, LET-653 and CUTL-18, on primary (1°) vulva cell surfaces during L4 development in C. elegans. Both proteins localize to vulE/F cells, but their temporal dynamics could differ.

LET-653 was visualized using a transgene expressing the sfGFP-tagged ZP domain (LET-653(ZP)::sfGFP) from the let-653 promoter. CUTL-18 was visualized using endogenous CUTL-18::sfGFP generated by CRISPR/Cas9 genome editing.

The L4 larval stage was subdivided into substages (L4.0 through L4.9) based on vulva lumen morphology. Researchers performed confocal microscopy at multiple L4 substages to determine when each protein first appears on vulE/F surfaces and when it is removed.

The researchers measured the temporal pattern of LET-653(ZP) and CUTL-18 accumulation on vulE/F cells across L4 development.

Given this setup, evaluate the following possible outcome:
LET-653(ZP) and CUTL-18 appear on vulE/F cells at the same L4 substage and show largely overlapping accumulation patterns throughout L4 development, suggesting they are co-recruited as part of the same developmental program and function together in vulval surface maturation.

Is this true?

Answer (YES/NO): NO